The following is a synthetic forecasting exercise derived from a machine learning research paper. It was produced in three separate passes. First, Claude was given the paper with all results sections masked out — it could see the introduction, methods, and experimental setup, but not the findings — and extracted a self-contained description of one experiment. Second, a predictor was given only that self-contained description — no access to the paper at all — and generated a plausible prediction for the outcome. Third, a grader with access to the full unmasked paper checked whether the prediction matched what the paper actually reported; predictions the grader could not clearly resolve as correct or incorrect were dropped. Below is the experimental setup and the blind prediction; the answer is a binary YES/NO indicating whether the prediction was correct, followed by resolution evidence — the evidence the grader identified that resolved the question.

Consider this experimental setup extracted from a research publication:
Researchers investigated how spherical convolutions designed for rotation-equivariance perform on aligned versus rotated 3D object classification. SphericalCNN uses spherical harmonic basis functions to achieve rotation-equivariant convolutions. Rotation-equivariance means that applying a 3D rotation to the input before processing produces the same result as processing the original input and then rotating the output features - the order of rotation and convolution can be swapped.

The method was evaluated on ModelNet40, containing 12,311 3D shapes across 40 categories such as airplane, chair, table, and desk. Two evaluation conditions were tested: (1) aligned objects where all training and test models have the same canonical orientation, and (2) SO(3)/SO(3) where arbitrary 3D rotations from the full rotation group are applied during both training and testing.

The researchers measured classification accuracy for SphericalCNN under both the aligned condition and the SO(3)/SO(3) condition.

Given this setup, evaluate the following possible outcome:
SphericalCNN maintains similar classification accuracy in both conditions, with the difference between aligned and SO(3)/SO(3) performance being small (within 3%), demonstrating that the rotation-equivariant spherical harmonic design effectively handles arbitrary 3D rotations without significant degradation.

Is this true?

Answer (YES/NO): YES